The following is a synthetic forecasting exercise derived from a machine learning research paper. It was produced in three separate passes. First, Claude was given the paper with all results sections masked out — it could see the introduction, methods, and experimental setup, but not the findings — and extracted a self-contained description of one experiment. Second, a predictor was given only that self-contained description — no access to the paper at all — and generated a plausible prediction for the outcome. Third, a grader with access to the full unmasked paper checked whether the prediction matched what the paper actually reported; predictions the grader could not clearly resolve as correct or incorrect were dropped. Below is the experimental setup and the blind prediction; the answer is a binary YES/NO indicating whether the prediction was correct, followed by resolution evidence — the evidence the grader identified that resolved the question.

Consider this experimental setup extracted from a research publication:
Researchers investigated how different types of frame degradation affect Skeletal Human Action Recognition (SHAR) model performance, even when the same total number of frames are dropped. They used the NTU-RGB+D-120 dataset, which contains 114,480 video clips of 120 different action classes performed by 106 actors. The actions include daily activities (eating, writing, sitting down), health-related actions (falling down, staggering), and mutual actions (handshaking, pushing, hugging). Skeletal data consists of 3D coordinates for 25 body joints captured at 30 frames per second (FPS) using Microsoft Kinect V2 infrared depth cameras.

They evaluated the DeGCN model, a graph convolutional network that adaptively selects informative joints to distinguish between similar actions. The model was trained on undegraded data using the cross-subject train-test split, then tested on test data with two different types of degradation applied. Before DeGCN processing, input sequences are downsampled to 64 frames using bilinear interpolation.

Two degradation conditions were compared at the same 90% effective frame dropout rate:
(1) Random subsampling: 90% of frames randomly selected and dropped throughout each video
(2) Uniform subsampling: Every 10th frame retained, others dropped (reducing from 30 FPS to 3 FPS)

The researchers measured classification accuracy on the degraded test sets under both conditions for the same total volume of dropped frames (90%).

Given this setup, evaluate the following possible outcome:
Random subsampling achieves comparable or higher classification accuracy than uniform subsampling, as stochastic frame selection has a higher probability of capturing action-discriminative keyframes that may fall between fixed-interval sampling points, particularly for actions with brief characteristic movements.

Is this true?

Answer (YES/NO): NO